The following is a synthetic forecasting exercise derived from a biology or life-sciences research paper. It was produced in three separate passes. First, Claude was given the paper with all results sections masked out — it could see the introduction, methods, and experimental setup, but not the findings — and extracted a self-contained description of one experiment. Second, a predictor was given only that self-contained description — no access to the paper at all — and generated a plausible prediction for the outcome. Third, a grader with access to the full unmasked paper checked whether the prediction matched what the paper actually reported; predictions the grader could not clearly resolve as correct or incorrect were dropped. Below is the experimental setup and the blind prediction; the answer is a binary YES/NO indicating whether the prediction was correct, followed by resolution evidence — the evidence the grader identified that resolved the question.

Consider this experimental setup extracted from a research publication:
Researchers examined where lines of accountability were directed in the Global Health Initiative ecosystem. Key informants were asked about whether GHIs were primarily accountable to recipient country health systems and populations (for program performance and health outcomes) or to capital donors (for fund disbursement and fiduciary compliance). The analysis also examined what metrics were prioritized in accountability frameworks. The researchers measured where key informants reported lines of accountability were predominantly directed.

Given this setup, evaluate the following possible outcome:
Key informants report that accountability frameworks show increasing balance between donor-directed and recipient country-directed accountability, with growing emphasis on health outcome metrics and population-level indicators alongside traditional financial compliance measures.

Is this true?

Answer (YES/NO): NO